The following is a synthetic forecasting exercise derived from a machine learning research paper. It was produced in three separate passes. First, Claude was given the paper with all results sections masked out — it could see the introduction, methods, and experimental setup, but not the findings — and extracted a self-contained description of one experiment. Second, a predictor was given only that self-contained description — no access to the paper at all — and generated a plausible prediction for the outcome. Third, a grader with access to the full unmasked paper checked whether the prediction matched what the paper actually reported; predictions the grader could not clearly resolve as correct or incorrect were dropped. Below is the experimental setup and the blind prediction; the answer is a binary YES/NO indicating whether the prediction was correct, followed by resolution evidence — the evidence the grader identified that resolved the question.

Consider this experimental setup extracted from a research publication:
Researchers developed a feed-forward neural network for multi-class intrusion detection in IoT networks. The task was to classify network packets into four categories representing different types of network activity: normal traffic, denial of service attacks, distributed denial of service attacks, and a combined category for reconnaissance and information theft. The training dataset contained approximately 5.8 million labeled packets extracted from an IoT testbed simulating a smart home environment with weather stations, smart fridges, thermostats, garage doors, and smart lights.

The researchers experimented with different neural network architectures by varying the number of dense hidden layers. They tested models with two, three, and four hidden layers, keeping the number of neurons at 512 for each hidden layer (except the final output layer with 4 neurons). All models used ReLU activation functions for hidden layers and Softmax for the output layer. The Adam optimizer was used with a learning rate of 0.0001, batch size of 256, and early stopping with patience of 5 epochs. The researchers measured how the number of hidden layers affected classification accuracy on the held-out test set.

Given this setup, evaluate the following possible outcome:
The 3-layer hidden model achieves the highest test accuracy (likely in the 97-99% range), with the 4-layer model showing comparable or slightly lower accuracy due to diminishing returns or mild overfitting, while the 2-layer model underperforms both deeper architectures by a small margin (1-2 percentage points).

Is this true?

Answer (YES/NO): NO